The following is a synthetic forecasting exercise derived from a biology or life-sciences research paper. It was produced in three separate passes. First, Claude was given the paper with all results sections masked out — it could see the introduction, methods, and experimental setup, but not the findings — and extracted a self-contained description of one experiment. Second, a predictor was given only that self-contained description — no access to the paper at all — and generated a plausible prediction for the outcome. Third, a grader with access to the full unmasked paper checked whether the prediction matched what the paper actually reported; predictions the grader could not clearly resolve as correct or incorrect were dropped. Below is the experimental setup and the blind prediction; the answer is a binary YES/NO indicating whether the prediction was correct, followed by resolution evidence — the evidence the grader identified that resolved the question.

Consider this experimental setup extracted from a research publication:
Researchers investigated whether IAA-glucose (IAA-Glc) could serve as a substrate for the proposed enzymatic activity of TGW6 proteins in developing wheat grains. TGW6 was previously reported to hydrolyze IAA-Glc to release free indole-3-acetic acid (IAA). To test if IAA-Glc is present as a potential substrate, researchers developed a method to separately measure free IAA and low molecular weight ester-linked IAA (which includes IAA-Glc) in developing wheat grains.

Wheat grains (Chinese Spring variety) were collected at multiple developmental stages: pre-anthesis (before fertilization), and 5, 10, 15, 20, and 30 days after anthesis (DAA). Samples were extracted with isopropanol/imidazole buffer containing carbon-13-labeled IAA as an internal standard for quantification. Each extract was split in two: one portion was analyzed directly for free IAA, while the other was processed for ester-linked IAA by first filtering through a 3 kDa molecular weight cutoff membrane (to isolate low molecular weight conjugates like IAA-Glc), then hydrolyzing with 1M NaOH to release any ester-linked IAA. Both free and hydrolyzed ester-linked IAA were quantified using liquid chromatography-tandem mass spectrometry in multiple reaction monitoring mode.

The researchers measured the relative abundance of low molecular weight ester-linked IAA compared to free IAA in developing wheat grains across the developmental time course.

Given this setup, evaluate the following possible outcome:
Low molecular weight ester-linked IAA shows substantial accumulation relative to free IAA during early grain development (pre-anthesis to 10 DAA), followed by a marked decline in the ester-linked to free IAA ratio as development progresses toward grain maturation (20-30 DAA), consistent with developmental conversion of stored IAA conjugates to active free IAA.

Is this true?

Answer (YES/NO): NO